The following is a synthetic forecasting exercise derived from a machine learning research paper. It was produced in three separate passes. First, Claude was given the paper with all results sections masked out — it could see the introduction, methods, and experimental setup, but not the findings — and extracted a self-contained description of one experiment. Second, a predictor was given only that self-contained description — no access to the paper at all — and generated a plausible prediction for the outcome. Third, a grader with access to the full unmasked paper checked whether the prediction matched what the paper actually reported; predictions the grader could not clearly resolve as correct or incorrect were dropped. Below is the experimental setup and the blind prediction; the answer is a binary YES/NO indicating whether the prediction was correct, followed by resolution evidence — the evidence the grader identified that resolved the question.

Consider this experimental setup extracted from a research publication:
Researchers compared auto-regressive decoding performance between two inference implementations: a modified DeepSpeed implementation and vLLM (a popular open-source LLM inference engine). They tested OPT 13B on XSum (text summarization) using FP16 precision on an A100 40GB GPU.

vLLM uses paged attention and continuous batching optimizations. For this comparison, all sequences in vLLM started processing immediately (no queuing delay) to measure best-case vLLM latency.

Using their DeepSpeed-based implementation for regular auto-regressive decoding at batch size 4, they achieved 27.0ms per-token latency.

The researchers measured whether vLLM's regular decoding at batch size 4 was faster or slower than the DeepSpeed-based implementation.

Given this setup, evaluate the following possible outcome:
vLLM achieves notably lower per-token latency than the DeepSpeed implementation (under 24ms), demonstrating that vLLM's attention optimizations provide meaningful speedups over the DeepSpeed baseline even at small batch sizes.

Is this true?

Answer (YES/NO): NO